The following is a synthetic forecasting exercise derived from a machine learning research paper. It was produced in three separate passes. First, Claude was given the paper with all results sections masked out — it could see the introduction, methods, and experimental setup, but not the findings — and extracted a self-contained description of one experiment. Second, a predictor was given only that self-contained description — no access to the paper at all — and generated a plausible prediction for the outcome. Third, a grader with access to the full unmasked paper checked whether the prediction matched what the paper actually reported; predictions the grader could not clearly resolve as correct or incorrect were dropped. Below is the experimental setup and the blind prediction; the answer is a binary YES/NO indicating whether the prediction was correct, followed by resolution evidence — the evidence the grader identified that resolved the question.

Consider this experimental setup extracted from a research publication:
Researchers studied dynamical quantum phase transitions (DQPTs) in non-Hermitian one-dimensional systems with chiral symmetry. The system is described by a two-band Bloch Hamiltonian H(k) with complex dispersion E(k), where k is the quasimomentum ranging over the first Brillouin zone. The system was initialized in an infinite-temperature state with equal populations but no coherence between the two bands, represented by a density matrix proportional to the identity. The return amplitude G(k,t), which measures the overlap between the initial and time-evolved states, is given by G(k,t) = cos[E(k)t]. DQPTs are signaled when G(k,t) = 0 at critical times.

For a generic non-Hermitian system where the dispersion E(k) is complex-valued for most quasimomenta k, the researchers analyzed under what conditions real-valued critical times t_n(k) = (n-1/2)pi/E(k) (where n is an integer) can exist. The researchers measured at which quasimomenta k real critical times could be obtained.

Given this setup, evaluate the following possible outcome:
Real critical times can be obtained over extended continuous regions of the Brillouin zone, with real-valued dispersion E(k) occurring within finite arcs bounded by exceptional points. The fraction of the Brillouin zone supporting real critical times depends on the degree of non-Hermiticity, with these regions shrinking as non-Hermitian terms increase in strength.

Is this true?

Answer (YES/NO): NO